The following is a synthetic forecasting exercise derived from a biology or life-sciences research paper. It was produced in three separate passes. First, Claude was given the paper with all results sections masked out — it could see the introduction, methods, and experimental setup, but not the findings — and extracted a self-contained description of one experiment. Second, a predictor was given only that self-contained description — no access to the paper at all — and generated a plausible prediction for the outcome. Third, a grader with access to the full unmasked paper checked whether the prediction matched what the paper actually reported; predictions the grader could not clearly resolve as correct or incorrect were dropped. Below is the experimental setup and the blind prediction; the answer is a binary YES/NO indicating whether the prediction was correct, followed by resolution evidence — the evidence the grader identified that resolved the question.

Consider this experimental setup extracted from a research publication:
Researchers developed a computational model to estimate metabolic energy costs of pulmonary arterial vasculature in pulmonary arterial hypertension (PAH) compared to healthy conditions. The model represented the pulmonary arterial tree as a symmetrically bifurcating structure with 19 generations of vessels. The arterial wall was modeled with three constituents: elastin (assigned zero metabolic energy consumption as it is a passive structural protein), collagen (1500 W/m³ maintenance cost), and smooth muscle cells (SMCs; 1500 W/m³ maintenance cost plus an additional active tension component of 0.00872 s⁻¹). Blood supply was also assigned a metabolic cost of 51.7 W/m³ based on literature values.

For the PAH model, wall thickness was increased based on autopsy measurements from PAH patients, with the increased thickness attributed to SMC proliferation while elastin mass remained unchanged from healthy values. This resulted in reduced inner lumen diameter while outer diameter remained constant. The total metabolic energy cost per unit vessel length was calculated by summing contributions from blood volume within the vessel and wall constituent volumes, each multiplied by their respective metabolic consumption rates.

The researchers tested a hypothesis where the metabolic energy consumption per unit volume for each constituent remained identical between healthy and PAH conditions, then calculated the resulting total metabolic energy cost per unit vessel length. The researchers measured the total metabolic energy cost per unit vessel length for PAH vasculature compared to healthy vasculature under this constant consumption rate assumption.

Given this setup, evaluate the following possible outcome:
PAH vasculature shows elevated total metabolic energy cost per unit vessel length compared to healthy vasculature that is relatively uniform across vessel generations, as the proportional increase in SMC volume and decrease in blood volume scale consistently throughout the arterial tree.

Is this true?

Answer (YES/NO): NO